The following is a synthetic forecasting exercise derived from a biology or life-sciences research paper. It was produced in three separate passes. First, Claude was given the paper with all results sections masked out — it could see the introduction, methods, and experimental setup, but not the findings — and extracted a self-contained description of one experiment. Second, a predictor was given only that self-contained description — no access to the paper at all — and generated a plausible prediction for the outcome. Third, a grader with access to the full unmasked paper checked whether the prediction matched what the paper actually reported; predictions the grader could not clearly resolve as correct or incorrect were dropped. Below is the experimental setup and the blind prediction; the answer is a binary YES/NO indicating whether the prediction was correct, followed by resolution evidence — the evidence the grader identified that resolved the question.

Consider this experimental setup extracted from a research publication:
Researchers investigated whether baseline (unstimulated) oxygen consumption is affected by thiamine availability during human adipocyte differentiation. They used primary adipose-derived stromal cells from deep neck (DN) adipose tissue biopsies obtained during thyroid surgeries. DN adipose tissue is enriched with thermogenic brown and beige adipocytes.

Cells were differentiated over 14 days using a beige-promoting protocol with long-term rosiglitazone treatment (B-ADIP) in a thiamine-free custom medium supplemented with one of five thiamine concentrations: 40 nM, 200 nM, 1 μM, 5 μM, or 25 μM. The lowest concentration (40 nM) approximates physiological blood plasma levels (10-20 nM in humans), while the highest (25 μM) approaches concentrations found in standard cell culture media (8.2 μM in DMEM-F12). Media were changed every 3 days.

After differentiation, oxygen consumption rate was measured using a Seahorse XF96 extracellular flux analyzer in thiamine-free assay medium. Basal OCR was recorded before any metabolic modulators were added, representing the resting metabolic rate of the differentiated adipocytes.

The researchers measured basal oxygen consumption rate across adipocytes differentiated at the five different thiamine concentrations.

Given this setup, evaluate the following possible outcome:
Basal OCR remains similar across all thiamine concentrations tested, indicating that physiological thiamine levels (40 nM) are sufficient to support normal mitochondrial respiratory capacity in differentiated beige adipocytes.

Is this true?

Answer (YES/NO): NO